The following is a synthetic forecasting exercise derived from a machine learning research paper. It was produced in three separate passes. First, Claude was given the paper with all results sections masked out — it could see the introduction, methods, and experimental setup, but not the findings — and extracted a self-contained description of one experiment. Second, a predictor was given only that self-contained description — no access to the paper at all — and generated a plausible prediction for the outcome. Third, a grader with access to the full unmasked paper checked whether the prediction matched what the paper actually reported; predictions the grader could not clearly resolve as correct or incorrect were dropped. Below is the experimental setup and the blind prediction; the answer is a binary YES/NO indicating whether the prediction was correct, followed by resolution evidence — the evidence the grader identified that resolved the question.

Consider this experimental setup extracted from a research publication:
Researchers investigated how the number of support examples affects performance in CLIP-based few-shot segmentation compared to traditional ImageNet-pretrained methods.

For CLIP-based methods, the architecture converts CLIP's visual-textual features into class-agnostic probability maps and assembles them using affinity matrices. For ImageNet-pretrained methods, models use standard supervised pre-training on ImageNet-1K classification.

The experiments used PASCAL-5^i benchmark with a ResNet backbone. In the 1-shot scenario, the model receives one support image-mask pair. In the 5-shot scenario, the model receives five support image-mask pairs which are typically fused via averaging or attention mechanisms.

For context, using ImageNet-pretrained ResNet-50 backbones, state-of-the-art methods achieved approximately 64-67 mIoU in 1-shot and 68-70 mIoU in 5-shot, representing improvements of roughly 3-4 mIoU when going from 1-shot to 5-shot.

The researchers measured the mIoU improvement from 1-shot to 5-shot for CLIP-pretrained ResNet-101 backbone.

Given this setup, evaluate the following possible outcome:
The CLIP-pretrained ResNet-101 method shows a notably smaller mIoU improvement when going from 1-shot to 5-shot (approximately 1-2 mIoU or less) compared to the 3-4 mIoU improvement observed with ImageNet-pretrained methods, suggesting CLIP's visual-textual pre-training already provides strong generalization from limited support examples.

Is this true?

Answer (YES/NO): YES